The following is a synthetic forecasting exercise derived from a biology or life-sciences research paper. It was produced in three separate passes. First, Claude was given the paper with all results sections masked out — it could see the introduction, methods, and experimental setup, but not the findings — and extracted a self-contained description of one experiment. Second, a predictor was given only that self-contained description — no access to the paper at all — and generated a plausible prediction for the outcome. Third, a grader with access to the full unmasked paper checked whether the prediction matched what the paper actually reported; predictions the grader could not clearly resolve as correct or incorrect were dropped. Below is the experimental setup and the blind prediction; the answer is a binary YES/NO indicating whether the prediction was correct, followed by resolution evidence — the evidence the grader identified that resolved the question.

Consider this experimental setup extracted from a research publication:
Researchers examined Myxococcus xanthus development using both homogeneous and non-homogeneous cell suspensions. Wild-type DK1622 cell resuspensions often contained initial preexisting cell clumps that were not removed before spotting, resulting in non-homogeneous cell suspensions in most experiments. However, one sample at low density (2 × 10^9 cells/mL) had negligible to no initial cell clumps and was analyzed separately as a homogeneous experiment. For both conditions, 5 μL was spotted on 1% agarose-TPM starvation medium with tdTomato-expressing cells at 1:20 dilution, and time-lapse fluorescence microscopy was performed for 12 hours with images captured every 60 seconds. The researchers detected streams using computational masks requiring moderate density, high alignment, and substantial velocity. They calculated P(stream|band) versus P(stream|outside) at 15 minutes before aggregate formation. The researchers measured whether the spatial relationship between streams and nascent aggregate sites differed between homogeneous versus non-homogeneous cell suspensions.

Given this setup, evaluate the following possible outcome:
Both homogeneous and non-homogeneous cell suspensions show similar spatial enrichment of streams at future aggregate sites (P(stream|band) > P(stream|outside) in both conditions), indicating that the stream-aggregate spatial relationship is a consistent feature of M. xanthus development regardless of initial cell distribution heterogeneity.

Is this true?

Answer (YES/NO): NO